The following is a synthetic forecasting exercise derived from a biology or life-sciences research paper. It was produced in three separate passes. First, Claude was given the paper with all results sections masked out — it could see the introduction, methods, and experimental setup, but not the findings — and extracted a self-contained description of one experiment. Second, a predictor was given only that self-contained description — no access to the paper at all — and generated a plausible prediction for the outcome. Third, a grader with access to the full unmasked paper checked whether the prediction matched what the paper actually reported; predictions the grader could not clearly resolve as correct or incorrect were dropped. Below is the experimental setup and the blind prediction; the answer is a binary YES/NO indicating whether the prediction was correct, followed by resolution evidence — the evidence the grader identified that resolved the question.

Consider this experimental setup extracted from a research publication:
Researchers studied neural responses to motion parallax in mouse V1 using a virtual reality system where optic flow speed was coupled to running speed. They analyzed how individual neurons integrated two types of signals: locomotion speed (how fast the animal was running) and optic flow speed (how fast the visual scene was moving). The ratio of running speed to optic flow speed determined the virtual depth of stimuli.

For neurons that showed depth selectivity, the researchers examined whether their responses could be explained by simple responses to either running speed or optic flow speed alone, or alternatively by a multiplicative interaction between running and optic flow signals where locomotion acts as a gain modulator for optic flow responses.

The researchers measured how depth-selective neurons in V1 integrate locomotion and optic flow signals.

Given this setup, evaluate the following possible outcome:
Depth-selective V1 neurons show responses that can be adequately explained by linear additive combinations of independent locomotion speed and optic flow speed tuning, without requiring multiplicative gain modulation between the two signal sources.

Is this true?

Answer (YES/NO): NO